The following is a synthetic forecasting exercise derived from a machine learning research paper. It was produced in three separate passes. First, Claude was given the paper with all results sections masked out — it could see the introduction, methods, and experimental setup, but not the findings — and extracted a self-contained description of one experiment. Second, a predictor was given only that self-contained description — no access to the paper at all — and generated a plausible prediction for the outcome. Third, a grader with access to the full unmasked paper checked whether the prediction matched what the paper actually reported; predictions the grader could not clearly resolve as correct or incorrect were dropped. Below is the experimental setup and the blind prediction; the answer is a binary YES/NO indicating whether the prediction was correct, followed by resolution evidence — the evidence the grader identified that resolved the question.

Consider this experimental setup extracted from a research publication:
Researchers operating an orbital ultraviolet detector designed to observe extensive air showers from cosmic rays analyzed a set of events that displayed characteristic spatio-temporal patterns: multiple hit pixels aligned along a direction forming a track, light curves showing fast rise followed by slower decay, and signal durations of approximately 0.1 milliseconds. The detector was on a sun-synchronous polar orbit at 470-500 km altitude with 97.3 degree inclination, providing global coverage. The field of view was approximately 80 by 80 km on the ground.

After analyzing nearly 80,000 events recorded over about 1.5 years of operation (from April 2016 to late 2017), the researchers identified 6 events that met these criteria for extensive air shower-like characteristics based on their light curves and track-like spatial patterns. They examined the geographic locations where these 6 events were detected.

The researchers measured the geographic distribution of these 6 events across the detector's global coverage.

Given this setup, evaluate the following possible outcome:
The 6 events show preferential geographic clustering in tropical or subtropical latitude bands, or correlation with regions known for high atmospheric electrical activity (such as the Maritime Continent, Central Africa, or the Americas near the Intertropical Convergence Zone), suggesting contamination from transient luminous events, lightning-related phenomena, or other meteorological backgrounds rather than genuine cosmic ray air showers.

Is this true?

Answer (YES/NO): NO